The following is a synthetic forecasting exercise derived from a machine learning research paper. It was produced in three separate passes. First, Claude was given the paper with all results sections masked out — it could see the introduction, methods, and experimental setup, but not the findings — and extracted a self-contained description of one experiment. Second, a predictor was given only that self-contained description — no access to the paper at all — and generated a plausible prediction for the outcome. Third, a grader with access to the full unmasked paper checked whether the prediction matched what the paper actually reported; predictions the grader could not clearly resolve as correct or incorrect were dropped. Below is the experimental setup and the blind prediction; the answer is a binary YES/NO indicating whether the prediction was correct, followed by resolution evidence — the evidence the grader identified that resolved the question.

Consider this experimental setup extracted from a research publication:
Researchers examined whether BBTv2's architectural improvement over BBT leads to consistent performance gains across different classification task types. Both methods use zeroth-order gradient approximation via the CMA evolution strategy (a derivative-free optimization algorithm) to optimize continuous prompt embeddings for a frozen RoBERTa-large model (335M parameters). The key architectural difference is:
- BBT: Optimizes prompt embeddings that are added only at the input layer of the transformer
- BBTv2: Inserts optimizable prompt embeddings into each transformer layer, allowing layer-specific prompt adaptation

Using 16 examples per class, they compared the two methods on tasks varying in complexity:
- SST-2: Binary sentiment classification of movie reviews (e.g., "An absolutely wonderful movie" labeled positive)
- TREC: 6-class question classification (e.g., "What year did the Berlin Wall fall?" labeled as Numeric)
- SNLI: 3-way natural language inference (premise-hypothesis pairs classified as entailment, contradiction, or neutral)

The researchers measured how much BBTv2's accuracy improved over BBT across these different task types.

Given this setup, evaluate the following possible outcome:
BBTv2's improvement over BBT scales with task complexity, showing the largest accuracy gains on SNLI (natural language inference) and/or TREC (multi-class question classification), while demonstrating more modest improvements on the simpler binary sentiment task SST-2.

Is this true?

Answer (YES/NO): YES